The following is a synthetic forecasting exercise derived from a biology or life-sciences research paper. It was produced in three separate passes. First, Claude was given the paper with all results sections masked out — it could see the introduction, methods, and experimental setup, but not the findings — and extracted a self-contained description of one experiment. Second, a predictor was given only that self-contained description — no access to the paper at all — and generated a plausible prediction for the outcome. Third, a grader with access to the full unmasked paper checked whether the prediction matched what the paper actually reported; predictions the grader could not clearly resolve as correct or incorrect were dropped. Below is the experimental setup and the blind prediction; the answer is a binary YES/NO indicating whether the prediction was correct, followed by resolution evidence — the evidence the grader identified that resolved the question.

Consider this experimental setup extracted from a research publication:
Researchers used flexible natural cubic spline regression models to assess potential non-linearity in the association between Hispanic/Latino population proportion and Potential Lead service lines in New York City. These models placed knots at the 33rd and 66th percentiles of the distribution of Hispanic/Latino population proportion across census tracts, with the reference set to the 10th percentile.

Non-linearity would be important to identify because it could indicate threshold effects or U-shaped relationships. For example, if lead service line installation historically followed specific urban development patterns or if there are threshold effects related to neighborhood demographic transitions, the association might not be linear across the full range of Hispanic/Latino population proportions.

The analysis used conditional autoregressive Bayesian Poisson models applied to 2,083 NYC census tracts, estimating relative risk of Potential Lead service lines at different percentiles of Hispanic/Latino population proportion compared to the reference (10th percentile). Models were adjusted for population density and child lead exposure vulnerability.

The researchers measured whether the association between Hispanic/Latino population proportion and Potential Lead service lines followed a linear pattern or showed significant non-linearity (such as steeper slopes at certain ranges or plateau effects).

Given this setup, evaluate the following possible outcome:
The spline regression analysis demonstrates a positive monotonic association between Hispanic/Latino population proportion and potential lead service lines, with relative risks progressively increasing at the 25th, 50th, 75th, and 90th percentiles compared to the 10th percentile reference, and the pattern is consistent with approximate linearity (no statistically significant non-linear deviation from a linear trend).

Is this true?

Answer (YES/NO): NO